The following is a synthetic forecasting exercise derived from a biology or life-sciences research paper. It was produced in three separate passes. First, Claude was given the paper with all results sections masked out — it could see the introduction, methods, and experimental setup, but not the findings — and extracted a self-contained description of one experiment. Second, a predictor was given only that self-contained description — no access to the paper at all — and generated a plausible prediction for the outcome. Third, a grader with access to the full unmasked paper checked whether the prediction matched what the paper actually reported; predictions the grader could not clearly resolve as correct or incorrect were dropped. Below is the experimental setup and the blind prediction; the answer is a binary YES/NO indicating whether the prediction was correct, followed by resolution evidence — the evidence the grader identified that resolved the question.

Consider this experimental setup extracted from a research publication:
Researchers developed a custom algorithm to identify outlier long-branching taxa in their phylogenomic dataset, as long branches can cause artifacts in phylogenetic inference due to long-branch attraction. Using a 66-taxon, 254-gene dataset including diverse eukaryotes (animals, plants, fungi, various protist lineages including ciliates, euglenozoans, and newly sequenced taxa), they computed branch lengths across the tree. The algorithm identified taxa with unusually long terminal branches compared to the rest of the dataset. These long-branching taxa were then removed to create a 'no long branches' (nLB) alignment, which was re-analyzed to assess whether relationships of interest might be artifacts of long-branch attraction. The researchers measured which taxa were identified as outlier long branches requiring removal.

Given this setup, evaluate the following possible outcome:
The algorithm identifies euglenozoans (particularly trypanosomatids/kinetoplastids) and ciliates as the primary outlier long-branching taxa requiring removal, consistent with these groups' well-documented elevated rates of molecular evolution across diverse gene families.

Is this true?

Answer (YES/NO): YES